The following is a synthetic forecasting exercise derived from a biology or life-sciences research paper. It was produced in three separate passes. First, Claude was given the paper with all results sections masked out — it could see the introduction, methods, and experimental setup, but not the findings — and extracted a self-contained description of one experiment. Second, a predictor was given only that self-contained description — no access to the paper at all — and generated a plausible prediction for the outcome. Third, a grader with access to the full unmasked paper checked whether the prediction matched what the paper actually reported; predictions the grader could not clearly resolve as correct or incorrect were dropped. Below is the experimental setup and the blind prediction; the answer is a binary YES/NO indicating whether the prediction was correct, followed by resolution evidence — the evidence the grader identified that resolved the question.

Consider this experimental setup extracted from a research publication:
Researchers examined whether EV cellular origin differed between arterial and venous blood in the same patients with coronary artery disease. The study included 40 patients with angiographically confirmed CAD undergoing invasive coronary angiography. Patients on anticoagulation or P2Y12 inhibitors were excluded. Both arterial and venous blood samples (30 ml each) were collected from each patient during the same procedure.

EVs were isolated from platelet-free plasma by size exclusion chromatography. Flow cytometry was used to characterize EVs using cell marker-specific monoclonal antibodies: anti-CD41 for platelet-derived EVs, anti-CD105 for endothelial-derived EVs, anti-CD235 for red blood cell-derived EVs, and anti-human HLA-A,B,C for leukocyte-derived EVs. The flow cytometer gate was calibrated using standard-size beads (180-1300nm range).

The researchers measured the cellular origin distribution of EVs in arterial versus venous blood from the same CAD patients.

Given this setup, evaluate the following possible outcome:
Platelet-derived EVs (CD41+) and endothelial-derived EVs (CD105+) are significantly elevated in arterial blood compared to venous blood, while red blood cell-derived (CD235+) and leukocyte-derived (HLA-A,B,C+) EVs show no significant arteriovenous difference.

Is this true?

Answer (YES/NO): NO